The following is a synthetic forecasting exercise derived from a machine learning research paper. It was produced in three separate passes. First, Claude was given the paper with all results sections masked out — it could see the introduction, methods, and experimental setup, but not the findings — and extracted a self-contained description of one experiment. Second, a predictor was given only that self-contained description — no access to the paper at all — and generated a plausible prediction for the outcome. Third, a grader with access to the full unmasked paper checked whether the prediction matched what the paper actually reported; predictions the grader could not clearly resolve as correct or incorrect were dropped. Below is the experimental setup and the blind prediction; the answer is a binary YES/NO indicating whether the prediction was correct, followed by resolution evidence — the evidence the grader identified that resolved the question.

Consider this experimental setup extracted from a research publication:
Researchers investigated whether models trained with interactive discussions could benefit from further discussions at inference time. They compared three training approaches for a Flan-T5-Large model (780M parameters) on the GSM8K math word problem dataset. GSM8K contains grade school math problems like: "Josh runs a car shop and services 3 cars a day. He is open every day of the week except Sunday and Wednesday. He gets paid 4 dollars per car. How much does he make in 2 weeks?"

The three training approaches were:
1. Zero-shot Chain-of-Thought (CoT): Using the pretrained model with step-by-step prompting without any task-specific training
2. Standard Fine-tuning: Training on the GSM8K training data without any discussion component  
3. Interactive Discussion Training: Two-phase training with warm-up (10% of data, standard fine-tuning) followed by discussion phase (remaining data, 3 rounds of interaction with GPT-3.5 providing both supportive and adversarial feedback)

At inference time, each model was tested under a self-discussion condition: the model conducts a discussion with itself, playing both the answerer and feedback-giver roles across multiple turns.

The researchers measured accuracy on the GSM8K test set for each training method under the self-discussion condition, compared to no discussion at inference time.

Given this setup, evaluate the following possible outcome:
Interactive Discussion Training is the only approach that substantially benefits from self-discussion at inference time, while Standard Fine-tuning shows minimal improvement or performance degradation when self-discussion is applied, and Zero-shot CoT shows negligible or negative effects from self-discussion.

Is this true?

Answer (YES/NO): YES